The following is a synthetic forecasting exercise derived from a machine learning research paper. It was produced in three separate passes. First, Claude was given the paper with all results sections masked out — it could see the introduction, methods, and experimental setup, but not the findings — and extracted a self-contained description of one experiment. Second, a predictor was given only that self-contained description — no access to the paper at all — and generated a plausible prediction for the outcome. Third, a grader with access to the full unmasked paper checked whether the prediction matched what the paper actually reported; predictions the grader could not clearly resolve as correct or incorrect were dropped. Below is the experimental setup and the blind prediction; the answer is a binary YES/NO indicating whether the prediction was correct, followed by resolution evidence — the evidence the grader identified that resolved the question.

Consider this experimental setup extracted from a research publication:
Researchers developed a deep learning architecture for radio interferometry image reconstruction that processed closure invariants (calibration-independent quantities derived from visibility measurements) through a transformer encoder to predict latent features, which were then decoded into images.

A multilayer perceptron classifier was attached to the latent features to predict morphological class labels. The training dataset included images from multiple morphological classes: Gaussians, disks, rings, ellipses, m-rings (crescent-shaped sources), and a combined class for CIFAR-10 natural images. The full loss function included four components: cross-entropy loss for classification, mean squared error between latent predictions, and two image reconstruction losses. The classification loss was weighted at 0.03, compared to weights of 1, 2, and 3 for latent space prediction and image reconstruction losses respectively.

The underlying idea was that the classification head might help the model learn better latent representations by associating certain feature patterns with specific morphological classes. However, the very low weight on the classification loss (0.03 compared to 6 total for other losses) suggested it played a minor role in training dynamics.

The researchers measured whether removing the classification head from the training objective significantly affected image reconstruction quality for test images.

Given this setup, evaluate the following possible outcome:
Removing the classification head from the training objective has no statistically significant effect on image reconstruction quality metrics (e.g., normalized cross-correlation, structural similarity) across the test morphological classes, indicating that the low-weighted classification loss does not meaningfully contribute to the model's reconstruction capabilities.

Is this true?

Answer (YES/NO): YES